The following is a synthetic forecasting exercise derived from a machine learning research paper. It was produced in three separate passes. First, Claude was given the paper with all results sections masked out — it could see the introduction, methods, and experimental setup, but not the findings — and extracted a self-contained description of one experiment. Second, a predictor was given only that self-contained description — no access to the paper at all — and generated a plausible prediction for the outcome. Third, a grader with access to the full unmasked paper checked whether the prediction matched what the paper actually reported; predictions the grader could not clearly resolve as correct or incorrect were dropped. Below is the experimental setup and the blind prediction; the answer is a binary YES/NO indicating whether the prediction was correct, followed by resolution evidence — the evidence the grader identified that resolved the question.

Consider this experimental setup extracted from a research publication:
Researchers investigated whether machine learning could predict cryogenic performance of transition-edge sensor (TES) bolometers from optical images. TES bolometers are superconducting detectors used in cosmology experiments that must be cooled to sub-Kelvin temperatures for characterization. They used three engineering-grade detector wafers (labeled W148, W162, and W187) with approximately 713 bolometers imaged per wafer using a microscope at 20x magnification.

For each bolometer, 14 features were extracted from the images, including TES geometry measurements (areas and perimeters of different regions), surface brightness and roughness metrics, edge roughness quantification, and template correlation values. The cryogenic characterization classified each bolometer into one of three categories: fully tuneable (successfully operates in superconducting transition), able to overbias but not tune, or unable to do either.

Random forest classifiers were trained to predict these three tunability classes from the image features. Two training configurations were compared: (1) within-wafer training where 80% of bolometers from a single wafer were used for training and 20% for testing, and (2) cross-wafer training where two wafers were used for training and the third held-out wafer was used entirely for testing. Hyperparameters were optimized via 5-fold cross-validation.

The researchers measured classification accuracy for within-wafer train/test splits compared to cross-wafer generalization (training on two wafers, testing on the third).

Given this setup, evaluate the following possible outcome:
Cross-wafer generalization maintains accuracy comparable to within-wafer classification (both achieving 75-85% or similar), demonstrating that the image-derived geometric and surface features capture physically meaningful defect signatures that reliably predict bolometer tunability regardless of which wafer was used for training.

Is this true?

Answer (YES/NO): NO